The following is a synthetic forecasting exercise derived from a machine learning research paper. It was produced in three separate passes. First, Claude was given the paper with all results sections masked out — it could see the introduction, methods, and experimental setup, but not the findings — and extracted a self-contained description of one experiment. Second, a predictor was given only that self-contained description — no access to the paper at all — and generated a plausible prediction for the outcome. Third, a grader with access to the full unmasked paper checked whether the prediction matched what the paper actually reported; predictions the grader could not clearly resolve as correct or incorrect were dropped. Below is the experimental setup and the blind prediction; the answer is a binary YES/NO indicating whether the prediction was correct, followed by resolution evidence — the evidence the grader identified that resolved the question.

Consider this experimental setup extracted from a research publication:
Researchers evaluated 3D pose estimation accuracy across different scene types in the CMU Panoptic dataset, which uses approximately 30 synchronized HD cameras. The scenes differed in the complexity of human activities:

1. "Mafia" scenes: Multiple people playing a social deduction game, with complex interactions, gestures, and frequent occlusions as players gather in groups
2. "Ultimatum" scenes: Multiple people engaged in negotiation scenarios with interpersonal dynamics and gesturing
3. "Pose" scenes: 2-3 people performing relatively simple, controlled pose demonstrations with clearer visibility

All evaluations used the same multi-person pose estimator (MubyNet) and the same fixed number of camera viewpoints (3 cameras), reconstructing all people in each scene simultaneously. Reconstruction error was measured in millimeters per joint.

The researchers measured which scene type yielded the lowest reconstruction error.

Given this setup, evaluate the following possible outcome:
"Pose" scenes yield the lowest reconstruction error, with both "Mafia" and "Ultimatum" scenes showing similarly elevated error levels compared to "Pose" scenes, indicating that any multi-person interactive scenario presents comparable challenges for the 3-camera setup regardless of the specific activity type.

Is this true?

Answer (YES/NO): NO